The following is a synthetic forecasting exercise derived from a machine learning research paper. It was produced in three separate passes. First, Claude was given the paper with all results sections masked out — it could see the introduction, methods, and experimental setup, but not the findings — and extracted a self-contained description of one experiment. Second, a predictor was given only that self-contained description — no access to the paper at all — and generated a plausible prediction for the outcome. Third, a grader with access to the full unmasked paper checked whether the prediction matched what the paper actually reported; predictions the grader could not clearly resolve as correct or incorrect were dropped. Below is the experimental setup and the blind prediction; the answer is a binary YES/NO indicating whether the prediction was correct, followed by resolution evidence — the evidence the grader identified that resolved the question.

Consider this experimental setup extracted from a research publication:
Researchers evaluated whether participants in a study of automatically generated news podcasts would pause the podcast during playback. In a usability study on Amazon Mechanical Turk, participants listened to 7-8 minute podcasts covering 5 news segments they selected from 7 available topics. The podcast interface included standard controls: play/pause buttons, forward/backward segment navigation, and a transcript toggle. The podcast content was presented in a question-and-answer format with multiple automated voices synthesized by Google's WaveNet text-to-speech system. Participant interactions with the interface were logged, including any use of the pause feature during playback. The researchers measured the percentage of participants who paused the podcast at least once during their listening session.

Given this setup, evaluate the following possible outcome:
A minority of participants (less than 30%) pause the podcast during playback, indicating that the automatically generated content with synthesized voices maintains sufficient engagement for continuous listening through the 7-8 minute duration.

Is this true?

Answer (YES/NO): YES